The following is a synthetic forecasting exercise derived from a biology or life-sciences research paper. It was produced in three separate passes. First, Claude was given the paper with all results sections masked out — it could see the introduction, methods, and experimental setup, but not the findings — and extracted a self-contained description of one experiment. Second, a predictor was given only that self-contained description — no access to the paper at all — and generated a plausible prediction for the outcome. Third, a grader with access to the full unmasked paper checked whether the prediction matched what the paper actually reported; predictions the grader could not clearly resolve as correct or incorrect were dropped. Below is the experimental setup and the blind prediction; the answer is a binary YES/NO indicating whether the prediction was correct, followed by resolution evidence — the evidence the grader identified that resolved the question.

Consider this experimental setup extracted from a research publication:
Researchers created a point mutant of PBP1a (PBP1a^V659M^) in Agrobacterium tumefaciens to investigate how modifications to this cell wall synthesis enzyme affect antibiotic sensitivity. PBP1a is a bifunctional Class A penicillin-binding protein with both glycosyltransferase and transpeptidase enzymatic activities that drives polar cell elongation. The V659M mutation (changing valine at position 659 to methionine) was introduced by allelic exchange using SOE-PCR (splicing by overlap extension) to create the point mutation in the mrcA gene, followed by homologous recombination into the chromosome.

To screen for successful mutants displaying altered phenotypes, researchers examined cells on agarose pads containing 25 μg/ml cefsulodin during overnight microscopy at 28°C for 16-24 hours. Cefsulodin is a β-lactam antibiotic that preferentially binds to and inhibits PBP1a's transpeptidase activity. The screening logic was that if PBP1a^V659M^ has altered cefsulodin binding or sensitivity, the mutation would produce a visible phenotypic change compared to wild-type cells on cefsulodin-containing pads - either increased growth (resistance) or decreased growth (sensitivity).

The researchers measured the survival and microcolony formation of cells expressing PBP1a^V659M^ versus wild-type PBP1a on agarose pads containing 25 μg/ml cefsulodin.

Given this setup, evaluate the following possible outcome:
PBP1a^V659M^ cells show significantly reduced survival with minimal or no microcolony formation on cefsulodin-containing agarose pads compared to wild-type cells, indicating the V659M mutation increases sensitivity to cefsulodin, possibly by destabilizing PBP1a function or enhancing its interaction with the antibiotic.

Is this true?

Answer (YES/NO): NO